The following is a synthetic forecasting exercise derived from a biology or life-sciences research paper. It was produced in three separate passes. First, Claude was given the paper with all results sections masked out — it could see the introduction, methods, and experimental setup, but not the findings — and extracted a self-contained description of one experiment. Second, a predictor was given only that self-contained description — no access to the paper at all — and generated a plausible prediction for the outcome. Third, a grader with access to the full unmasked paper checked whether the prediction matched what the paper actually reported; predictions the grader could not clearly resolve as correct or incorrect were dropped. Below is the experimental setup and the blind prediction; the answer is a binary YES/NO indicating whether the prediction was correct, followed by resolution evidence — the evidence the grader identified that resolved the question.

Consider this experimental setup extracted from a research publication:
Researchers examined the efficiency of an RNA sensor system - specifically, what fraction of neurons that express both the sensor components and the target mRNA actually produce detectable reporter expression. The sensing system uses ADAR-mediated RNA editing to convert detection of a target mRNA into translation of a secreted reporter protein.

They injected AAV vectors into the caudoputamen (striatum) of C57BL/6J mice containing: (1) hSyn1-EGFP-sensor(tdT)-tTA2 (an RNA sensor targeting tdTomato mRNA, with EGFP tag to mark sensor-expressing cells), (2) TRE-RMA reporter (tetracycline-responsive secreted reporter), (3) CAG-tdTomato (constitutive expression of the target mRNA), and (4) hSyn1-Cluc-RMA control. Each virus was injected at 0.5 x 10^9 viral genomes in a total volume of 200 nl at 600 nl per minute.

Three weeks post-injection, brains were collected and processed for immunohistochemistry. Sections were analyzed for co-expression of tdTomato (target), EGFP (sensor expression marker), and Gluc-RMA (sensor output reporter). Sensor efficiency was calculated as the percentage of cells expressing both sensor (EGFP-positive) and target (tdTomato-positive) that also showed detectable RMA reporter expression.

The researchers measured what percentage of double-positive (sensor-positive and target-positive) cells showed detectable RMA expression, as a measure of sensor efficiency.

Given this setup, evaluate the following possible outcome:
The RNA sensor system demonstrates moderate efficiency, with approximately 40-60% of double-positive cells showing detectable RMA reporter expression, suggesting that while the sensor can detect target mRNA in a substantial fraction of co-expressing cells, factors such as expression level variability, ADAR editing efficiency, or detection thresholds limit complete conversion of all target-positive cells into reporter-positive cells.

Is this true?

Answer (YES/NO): NO